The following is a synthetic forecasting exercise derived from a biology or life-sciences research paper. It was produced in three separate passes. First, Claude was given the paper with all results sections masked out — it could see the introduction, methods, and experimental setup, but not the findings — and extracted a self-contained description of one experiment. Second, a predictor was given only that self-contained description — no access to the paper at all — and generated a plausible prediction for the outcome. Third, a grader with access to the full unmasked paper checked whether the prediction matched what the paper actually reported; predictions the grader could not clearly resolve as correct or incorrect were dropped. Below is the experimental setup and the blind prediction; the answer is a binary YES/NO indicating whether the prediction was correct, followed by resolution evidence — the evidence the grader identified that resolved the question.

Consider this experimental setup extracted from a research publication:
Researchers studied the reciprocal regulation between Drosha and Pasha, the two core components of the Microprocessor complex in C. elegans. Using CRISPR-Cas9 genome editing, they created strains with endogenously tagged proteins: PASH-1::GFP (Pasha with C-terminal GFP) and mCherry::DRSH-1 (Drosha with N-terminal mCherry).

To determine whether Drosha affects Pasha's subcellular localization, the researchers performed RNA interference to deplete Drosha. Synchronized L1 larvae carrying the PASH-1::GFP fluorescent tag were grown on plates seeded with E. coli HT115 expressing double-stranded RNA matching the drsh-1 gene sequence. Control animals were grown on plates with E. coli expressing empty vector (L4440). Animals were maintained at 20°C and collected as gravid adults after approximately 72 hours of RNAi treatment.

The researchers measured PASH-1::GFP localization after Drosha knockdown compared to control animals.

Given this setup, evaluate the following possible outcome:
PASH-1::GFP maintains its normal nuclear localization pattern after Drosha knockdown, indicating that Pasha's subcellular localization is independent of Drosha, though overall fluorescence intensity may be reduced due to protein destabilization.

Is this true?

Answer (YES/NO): NO